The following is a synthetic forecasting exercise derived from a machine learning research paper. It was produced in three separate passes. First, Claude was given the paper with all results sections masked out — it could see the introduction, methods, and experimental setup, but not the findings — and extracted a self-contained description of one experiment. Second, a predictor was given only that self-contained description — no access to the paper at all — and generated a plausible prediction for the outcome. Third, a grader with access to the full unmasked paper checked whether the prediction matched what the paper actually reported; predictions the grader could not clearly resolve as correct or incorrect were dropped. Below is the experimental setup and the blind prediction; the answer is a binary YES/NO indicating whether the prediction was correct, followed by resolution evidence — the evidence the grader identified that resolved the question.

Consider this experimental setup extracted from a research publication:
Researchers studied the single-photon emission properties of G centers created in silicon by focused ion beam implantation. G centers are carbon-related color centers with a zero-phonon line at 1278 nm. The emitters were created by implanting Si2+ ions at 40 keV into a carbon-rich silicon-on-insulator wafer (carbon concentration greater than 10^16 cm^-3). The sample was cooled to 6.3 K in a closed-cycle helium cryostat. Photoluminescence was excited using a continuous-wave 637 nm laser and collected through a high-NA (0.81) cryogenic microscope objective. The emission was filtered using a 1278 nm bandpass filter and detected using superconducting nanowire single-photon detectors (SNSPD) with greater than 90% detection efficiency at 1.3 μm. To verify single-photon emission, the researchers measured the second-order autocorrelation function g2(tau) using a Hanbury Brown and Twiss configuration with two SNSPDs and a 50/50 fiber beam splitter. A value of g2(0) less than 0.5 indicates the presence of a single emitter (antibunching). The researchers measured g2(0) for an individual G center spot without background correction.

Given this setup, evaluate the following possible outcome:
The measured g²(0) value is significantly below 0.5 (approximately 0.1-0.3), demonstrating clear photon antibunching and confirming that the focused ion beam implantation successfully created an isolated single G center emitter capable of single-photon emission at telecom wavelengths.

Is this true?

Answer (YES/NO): NO